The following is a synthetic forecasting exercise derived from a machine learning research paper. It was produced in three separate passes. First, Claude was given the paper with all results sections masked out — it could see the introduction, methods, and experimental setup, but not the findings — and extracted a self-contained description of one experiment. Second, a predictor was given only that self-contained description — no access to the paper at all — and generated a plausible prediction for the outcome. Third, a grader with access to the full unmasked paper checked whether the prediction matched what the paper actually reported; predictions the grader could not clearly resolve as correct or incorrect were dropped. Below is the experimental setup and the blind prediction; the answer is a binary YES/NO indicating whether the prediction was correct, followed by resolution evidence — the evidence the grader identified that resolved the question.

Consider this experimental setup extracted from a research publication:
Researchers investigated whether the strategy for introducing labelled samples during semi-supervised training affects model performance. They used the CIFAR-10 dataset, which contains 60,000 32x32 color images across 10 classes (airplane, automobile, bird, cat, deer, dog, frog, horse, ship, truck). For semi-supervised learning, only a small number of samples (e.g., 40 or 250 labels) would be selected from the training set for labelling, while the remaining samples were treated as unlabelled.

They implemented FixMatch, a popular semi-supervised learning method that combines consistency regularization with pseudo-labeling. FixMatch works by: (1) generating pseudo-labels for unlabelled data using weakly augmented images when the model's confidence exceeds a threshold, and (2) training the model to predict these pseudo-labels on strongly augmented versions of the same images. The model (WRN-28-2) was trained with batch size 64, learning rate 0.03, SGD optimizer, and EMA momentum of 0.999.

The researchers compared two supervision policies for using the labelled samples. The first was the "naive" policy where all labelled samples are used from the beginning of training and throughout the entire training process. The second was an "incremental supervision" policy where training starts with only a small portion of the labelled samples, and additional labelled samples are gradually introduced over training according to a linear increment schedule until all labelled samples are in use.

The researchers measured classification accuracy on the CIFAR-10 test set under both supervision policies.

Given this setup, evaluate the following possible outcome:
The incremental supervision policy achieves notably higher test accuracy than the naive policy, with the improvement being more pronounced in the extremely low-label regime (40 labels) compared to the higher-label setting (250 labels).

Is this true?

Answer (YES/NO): NO